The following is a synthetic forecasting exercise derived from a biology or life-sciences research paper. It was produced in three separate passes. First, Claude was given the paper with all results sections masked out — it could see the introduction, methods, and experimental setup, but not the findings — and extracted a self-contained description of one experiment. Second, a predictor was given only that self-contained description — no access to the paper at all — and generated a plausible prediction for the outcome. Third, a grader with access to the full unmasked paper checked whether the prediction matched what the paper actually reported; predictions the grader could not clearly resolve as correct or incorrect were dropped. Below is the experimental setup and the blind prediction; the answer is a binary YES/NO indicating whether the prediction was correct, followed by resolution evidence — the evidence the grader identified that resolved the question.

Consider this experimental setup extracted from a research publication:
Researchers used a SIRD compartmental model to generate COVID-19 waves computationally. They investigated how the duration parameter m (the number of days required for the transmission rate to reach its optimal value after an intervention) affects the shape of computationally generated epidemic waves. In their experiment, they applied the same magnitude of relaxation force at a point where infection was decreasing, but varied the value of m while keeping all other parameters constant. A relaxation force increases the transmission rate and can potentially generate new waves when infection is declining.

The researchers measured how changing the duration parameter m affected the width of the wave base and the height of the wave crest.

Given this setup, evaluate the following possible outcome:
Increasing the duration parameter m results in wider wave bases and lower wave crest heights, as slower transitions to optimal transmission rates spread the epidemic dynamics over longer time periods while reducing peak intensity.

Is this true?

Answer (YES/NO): YES